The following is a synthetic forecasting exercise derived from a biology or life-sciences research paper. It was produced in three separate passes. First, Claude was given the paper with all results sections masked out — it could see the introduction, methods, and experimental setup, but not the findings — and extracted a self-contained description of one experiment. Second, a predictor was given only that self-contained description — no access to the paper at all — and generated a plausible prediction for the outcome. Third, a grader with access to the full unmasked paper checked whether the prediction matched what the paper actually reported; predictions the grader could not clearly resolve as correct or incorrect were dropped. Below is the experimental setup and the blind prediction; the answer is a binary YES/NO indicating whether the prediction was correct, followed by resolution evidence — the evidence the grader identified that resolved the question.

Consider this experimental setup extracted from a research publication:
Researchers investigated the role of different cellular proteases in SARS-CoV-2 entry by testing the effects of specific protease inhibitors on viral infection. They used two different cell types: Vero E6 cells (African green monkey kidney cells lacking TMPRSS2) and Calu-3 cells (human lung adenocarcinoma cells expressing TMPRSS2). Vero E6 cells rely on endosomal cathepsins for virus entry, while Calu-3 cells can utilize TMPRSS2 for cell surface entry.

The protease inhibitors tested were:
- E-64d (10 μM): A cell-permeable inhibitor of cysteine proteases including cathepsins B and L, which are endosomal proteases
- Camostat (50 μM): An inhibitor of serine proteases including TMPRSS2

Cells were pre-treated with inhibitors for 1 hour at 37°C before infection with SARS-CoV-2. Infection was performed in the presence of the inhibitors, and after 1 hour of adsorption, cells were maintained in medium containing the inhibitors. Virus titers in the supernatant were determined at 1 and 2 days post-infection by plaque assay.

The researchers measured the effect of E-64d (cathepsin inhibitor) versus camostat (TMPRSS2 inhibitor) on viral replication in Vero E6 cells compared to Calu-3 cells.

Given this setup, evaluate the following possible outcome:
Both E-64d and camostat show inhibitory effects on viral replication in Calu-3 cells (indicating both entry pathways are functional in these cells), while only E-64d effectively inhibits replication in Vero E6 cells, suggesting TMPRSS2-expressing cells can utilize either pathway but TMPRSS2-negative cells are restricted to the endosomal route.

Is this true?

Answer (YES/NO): NO